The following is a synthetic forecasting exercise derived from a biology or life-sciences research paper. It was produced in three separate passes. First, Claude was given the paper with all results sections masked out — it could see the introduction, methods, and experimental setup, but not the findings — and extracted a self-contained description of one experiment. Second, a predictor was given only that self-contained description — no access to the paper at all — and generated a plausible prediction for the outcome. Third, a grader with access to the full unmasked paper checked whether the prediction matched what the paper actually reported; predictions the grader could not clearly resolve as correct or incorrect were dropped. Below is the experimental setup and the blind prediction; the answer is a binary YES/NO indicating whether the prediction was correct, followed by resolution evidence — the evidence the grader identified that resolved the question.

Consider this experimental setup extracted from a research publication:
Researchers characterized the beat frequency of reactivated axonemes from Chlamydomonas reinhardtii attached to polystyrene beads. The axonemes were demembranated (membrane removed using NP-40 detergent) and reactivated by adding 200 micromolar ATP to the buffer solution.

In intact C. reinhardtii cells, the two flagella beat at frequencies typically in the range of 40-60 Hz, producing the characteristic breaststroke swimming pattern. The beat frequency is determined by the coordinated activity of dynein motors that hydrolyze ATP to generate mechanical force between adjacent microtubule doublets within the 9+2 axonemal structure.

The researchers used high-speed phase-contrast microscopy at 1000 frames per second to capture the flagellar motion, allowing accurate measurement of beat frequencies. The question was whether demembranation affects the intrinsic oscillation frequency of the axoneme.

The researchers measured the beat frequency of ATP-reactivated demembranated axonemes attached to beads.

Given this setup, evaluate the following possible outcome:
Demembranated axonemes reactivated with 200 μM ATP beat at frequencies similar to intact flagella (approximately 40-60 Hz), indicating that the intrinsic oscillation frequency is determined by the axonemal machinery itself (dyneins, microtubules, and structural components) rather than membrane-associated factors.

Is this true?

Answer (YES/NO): YES